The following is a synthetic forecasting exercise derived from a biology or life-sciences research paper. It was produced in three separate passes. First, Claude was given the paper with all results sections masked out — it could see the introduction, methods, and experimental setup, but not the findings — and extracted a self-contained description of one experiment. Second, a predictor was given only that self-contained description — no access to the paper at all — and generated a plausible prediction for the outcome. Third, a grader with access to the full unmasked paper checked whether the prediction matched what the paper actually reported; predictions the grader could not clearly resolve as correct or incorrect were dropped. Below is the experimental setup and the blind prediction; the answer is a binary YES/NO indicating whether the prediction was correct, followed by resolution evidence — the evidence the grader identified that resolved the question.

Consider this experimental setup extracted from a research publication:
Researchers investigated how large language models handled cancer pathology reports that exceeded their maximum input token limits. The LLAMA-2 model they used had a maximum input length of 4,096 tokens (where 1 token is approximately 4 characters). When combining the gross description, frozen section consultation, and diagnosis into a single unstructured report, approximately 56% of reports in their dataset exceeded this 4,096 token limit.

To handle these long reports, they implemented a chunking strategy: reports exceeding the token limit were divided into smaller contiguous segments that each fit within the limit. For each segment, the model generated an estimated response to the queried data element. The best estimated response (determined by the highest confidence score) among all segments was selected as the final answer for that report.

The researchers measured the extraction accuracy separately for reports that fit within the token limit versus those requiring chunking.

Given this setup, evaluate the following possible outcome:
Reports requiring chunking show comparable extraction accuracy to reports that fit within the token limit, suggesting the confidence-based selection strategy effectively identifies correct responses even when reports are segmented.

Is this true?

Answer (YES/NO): NO